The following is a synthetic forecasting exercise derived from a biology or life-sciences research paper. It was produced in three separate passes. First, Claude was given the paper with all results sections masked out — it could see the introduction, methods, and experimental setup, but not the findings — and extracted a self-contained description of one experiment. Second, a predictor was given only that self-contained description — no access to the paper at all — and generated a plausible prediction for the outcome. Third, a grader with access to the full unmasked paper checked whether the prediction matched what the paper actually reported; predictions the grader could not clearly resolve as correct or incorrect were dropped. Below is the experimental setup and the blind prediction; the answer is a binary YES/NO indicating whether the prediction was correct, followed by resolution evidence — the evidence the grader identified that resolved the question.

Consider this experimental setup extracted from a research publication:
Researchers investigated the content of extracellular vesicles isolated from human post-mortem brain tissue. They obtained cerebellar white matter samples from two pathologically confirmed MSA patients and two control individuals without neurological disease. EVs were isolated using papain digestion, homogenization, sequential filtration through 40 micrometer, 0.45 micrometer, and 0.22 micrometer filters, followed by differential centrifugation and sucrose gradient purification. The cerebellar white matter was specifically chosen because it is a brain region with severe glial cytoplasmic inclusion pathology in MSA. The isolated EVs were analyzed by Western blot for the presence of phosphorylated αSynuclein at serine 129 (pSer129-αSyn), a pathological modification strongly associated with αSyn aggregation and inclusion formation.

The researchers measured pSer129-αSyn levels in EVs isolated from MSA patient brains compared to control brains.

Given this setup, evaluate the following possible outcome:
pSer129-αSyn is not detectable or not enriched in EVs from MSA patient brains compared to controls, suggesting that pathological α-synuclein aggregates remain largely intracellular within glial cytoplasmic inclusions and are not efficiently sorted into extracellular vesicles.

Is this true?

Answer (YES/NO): NO